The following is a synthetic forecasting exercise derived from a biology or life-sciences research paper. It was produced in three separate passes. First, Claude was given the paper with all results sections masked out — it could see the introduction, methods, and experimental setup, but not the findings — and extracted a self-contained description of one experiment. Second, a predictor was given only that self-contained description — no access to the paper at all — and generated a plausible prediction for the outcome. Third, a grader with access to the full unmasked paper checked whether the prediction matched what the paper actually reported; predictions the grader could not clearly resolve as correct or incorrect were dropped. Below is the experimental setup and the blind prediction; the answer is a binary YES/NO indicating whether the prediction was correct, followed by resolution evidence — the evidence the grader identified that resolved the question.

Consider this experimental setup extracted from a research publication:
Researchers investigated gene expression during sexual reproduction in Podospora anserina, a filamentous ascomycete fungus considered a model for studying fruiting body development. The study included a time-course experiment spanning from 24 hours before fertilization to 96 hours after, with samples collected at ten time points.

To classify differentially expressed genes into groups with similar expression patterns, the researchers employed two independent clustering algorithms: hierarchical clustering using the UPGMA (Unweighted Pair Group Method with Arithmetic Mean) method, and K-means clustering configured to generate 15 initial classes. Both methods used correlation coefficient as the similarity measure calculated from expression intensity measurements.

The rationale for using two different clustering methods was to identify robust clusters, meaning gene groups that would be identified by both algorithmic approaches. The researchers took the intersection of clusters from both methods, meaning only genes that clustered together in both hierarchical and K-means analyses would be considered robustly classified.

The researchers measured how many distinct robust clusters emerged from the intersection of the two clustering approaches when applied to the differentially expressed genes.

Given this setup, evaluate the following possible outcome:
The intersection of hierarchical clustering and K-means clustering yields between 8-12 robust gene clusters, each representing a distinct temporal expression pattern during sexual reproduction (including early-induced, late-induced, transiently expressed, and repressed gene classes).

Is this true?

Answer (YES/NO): NO